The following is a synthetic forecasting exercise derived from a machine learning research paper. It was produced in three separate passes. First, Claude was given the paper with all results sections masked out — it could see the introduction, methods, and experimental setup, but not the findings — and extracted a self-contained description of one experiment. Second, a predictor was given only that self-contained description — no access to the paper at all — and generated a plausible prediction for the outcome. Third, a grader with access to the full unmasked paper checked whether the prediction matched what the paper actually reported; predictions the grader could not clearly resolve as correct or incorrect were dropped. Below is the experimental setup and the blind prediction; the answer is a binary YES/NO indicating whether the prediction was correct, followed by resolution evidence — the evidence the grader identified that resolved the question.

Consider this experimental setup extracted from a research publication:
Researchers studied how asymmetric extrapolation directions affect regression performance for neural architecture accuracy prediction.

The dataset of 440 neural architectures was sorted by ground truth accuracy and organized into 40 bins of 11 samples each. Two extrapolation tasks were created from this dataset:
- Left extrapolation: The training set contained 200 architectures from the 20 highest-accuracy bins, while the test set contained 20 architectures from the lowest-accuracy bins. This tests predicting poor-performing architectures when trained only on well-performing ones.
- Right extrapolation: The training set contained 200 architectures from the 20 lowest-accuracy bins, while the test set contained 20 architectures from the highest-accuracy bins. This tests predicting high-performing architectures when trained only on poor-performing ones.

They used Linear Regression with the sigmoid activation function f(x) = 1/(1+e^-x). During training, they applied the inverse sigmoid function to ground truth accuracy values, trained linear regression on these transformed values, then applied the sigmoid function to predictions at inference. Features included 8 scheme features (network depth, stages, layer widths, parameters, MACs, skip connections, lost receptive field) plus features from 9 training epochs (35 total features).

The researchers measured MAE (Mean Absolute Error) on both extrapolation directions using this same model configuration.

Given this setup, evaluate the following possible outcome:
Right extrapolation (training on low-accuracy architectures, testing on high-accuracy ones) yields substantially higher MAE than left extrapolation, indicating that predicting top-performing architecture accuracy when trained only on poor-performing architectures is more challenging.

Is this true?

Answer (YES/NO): NO